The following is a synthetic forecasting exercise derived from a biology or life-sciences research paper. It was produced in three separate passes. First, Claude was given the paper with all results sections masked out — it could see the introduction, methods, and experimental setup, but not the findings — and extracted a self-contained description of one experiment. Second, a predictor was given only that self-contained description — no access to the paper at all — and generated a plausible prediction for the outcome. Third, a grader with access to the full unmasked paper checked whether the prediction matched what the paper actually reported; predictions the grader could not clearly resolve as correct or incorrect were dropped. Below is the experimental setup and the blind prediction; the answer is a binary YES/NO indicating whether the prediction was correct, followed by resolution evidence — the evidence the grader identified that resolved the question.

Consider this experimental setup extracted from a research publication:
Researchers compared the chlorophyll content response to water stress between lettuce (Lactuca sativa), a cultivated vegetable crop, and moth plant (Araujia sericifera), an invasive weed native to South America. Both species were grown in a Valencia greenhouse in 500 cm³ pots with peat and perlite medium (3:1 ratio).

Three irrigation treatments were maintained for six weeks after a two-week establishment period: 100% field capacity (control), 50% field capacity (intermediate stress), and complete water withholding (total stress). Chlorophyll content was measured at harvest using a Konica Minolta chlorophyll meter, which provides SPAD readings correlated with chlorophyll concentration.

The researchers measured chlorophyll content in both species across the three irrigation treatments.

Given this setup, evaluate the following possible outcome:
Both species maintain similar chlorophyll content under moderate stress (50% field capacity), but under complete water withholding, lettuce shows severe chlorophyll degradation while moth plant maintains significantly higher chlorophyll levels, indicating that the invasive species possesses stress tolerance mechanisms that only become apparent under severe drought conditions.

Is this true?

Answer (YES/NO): NO